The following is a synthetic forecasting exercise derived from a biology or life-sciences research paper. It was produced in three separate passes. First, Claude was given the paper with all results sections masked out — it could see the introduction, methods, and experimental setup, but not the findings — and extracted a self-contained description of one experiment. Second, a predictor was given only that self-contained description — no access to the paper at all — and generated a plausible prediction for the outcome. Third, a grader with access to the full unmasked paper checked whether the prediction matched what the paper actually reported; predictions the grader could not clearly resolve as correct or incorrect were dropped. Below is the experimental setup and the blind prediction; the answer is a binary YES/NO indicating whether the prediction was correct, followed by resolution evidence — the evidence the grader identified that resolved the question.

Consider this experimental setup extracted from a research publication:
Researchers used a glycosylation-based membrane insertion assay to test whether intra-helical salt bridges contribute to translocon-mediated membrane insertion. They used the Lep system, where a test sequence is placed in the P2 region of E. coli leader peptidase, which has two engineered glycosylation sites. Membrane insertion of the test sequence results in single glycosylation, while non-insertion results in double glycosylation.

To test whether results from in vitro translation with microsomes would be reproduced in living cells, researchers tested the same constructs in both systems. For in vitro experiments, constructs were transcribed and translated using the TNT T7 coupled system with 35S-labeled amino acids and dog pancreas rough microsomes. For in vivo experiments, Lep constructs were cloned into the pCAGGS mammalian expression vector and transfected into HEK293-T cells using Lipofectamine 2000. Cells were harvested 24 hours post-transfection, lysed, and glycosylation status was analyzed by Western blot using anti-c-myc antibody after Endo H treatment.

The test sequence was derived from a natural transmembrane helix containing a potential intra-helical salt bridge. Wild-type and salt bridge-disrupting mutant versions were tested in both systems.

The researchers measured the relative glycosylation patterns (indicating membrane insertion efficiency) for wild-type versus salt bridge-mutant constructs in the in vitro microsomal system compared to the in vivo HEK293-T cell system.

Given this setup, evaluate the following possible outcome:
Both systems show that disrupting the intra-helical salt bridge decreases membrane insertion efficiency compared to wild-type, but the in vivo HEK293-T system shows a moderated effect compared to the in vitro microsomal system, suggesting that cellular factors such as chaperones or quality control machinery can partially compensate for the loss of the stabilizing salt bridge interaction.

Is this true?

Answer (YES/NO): NO